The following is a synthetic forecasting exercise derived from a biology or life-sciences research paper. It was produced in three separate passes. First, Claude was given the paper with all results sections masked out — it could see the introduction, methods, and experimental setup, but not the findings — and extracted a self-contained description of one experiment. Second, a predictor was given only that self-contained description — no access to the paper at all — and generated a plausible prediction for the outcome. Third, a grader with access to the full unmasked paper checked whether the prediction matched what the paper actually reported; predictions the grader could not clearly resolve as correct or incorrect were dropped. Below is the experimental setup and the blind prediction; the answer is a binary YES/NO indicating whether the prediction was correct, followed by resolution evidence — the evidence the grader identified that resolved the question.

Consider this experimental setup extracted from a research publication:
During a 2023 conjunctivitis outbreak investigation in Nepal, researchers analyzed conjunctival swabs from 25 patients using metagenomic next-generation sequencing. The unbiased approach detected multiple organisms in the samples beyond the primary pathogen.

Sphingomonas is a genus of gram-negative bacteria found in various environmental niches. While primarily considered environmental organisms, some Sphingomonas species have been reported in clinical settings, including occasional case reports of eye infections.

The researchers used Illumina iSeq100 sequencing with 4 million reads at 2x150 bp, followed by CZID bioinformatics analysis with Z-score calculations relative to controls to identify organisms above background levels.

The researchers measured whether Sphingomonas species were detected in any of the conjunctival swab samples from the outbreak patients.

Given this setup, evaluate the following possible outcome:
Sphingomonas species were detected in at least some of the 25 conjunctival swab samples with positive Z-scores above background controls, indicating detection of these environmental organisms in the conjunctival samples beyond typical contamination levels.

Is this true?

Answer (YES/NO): YES